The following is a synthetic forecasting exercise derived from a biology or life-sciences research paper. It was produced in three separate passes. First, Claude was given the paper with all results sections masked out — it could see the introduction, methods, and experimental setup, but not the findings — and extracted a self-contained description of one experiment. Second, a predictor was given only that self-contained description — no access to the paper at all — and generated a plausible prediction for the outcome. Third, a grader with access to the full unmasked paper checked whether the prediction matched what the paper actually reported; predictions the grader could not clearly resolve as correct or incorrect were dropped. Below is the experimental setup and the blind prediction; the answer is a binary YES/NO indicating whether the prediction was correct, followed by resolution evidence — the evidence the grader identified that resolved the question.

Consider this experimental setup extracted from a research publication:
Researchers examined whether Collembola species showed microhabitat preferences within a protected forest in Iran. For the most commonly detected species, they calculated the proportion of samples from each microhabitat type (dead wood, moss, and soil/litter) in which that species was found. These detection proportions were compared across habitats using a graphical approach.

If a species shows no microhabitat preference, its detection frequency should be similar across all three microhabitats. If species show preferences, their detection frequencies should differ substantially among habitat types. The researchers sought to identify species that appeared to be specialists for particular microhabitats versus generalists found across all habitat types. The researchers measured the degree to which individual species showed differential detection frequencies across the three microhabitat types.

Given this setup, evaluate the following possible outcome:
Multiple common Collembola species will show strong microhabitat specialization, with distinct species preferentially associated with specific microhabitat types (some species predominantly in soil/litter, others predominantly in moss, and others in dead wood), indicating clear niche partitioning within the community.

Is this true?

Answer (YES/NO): NO